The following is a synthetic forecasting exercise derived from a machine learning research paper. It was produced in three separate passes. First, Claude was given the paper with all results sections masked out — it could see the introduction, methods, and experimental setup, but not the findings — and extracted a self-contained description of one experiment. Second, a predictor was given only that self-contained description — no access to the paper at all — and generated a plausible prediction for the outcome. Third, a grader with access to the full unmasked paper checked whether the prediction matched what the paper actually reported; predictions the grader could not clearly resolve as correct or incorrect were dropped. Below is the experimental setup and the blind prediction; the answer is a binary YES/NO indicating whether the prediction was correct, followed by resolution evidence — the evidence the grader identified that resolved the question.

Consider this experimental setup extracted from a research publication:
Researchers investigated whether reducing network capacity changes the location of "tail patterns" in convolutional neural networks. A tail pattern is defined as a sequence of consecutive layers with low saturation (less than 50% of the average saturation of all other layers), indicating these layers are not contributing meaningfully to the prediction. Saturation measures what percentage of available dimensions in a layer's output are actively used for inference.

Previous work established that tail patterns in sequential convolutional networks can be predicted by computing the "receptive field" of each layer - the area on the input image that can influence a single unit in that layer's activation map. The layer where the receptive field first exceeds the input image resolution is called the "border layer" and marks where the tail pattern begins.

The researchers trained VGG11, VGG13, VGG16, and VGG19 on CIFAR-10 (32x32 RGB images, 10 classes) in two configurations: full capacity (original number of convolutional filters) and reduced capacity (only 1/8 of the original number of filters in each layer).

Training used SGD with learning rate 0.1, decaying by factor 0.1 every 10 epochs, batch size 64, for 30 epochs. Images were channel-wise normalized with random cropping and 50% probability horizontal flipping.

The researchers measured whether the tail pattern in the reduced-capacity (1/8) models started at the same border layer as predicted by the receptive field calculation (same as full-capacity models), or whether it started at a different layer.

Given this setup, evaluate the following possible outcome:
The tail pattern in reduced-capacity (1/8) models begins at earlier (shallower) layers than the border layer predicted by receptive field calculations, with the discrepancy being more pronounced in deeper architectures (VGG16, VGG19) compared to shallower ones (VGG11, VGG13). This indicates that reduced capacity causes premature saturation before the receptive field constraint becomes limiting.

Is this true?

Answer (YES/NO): NO